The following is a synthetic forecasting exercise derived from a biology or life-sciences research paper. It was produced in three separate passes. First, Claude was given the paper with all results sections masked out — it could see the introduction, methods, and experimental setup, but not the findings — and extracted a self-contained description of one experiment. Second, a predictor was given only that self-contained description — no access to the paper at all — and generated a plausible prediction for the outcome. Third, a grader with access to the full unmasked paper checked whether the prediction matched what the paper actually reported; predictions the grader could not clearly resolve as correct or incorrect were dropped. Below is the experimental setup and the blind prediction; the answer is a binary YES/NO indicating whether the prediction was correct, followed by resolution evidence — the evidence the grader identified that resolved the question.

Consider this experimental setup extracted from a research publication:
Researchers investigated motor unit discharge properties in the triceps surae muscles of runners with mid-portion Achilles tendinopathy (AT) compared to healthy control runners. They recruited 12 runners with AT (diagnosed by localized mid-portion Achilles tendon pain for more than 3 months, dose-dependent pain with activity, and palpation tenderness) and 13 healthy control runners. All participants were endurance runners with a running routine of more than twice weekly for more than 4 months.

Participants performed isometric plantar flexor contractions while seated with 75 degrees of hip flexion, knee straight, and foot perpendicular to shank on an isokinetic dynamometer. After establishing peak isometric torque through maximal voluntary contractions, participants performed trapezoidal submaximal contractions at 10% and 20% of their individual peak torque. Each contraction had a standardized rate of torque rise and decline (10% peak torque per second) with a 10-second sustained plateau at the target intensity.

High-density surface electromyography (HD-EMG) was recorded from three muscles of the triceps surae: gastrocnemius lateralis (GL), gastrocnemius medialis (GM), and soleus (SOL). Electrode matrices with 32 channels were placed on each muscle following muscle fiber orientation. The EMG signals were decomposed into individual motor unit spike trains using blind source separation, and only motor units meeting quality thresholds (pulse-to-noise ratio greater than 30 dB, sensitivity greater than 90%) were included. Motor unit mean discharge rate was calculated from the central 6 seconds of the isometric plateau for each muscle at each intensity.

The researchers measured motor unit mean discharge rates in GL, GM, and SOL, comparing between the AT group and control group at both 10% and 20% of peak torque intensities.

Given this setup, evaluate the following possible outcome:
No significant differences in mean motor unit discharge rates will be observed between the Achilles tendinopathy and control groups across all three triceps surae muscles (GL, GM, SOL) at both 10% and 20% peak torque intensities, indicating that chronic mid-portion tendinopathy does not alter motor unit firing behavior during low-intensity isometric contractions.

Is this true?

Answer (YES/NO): NO